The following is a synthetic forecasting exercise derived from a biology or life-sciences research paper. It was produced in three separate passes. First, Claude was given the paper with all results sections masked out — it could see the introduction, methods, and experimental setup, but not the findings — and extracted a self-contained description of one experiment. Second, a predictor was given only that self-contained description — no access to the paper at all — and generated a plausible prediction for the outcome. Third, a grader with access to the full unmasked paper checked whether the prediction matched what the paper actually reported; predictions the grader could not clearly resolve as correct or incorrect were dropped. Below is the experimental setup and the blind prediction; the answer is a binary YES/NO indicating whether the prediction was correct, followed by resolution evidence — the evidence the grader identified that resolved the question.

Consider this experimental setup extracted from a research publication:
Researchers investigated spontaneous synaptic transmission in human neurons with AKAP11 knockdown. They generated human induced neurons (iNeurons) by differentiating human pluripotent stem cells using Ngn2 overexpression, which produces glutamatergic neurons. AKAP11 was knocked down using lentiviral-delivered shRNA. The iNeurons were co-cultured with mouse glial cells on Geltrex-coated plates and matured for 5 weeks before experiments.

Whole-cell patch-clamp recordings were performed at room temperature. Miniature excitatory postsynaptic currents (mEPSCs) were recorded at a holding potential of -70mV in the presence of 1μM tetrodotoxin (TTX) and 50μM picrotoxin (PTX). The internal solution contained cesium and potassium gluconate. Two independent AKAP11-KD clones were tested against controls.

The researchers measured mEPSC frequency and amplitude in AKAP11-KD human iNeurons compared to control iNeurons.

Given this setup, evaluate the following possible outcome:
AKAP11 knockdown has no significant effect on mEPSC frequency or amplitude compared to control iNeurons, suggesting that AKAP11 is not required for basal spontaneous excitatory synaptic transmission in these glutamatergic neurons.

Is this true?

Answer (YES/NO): NO